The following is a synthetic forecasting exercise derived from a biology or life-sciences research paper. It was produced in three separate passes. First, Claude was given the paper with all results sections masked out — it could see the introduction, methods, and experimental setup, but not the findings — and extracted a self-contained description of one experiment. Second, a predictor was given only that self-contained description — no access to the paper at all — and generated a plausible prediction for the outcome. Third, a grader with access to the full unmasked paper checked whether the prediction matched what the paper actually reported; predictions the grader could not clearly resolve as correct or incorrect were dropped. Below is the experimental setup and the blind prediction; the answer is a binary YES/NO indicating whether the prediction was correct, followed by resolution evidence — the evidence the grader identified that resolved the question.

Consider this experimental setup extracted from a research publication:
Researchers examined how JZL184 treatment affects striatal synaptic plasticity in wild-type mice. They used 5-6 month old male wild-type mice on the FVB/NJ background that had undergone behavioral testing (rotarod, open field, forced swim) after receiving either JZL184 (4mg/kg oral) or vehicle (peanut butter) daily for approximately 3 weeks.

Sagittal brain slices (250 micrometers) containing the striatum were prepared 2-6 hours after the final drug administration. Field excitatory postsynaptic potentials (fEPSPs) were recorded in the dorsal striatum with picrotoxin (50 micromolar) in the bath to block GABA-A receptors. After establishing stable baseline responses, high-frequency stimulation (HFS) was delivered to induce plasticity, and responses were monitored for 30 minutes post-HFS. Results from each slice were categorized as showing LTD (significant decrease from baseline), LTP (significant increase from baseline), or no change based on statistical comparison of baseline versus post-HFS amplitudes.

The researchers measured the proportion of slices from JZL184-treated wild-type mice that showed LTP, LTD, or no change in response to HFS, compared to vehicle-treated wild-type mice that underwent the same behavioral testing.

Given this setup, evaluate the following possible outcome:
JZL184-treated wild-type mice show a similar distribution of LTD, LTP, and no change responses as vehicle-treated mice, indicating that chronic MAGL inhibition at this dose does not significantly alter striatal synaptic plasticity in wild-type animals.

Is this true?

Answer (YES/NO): NO